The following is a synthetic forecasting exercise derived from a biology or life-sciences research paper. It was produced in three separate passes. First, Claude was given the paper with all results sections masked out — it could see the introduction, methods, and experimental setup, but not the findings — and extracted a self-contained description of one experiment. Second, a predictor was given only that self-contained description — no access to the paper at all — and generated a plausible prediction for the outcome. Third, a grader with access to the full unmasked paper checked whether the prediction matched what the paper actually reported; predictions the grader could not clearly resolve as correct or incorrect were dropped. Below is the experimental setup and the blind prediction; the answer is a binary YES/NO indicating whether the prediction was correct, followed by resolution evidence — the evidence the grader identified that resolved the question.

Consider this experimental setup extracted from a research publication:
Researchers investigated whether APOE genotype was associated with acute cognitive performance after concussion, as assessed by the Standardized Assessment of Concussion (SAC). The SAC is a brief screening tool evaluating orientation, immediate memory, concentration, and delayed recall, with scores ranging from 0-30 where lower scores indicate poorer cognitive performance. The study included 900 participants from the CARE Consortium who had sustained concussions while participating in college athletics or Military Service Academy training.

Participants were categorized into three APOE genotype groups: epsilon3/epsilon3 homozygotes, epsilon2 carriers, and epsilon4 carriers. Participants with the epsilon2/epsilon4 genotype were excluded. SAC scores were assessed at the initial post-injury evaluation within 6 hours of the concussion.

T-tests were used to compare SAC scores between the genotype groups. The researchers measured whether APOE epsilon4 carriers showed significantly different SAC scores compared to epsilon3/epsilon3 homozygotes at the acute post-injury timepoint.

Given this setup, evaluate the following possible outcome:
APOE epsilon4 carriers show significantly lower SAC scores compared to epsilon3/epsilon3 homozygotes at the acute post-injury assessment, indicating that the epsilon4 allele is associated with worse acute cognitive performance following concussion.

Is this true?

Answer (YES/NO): NO